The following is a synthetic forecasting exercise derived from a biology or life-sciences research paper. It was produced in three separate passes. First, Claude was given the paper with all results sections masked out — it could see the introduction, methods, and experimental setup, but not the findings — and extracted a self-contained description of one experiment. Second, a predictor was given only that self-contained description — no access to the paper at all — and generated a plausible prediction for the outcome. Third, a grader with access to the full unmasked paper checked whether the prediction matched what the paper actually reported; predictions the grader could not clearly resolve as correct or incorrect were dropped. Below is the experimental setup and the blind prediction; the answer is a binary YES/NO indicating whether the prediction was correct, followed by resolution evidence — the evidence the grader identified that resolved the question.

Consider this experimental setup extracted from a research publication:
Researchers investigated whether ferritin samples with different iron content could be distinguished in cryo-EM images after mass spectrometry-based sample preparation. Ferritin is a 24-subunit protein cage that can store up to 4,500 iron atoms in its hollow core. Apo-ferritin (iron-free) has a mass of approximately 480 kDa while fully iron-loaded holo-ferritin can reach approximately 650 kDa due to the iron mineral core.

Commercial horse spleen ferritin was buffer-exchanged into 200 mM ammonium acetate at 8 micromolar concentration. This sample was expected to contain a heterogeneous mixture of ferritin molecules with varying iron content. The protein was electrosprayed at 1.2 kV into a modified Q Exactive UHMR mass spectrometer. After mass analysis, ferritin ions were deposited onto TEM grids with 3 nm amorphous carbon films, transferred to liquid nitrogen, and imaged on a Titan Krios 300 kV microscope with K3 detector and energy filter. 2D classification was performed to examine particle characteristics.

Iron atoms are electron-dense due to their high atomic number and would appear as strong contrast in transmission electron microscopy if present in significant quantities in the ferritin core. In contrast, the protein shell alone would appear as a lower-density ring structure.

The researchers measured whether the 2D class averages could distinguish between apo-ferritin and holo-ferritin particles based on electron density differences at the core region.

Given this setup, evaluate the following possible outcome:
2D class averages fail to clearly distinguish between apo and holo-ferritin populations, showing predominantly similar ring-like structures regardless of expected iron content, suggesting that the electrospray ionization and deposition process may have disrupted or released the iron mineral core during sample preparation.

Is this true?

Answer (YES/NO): NO